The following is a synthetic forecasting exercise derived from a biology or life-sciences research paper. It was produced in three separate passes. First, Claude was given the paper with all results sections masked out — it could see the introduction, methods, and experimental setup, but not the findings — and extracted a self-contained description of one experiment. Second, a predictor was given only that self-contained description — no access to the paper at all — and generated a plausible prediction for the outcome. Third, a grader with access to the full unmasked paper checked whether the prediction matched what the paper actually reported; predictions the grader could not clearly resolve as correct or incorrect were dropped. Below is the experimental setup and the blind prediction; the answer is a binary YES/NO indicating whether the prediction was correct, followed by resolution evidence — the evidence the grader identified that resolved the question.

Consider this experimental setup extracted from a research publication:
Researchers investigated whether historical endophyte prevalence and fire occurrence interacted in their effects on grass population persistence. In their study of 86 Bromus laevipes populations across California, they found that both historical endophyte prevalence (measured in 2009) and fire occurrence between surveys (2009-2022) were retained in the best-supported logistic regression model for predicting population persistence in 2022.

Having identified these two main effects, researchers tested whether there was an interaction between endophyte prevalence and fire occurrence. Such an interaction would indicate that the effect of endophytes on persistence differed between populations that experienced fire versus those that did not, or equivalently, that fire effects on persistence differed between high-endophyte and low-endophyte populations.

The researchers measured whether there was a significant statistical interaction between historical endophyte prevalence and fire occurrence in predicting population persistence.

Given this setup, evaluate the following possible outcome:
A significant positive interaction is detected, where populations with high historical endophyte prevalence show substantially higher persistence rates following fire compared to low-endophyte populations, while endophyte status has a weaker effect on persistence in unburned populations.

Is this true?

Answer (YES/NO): NO